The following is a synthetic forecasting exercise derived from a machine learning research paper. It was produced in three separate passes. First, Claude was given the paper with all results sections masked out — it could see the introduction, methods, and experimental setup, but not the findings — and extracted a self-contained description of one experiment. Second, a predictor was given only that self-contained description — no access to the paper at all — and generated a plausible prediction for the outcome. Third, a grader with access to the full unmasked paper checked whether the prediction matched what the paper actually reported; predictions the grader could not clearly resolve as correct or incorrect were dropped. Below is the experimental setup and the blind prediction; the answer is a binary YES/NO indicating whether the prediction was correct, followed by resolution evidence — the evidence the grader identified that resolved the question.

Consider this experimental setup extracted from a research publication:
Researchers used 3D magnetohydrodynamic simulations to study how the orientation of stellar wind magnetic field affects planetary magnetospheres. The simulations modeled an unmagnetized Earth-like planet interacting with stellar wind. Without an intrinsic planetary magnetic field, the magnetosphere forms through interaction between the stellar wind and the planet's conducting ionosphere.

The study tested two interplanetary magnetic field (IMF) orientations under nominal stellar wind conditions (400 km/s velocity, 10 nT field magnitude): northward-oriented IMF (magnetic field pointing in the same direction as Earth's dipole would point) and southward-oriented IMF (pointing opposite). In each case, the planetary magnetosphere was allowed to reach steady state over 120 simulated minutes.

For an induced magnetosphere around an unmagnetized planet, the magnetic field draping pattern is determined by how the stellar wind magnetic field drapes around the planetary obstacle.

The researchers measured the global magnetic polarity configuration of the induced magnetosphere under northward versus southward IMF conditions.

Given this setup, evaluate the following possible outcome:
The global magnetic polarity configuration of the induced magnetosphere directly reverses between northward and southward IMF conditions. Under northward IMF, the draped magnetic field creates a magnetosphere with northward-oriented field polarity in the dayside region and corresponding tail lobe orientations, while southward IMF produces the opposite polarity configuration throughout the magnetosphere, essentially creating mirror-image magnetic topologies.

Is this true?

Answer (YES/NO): YES